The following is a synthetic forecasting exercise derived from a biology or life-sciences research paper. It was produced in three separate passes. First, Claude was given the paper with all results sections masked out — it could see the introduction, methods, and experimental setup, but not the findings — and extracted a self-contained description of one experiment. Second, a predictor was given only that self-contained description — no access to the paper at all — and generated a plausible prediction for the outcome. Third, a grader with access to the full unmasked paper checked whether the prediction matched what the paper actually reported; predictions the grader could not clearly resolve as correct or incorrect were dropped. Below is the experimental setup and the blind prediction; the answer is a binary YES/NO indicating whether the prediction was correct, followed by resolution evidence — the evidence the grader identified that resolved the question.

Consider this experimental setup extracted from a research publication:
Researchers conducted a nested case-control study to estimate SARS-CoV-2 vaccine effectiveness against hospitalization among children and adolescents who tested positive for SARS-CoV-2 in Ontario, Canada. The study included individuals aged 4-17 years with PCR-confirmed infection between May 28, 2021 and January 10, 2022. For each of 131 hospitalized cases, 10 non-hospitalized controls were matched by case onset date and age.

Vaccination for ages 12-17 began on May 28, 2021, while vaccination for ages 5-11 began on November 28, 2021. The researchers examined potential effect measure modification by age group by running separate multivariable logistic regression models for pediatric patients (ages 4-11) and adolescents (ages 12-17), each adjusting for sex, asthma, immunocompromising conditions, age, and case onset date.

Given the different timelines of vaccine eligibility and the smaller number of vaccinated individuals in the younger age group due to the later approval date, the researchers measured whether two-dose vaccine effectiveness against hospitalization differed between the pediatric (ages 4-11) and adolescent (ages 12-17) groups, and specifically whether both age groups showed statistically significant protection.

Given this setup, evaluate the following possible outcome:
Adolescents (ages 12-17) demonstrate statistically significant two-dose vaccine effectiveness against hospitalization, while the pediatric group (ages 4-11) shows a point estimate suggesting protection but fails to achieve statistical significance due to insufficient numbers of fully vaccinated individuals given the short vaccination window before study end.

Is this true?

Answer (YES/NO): NO